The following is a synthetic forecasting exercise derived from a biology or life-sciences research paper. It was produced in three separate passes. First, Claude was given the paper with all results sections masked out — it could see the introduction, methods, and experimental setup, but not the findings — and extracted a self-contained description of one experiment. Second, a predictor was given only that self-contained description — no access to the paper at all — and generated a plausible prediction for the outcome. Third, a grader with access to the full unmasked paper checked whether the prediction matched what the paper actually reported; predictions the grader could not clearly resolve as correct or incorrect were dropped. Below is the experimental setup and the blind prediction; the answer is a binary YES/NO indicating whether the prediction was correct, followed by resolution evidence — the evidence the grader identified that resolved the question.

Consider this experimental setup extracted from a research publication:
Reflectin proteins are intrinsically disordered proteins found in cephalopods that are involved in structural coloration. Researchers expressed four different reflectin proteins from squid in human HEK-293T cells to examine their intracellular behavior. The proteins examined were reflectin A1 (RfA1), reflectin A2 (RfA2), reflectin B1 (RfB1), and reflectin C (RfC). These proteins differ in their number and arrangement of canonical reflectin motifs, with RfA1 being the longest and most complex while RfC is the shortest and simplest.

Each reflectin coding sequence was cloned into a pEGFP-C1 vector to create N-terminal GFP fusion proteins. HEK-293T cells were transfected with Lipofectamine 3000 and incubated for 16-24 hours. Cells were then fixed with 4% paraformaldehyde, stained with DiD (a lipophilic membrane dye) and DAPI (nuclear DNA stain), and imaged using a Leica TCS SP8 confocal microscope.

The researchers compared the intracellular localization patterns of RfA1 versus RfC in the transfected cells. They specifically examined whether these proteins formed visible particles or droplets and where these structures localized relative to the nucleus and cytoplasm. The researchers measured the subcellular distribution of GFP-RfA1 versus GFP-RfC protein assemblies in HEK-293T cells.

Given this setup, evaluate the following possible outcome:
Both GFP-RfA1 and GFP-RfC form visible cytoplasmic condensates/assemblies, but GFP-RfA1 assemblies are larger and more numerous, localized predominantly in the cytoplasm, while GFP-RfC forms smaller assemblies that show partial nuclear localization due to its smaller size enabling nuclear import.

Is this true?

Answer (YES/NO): NO